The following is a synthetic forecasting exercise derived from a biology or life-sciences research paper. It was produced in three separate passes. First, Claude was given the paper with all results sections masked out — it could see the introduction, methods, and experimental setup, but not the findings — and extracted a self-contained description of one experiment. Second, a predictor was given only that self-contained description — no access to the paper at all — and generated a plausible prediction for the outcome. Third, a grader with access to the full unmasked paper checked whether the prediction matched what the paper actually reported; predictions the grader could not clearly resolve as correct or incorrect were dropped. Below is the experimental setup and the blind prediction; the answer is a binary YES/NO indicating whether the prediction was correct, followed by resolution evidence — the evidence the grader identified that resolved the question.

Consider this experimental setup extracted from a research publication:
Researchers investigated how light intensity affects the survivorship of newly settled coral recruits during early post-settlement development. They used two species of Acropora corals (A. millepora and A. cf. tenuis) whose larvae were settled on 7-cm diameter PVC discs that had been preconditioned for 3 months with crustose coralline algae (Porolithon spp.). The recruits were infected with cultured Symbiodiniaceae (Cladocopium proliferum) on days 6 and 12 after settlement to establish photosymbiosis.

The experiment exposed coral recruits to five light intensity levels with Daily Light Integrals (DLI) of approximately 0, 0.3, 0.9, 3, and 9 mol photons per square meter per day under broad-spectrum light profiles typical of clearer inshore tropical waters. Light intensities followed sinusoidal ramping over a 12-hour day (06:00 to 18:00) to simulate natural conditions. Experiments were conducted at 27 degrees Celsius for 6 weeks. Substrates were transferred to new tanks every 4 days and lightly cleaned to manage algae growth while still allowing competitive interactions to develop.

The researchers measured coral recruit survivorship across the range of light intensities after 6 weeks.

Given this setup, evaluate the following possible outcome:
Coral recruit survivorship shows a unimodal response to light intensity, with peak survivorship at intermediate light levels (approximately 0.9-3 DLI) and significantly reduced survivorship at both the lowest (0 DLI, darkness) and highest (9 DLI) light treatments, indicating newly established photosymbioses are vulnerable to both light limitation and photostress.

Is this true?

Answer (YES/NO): NO